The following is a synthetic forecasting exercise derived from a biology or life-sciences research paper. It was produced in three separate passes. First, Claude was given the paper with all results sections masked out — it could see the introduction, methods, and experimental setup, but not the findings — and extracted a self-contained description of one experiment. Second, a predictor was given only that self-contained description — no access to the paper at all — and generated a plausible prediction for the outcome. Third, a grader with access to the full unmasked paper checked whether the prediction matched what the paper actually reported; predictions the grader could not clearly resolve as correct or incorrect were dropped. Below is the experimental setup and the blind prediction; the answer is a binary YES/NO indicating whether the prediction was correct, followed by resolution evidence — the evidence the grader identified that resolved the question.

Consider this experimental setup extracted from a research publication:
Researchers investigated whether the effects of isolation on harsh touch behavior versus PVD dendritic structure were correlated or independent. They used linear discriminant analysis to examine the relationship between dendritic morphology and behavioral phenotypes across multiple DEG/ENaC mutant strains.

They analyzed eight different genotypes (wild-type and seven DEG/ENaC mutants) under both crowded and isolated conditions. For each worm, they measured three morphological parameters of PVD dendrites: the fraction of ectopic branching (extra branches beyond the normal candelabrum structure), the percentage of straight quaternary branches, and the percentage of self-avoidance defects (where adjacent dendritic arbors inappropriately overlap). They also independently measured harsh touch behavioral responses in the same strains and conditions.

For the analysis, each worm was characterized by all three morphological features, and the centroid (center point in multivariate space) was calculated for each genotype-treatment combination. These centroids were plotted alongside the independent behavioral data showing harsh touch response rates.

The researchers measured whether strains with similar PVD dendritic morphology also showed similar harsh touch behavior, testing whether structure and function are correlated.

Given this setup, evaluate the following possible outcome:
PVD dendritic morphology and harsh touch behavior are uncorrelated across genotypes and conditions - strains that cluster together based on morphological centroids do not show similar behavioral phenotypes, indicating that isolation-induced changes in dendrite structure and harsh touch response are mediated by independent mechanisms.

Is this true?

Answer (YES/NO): YES